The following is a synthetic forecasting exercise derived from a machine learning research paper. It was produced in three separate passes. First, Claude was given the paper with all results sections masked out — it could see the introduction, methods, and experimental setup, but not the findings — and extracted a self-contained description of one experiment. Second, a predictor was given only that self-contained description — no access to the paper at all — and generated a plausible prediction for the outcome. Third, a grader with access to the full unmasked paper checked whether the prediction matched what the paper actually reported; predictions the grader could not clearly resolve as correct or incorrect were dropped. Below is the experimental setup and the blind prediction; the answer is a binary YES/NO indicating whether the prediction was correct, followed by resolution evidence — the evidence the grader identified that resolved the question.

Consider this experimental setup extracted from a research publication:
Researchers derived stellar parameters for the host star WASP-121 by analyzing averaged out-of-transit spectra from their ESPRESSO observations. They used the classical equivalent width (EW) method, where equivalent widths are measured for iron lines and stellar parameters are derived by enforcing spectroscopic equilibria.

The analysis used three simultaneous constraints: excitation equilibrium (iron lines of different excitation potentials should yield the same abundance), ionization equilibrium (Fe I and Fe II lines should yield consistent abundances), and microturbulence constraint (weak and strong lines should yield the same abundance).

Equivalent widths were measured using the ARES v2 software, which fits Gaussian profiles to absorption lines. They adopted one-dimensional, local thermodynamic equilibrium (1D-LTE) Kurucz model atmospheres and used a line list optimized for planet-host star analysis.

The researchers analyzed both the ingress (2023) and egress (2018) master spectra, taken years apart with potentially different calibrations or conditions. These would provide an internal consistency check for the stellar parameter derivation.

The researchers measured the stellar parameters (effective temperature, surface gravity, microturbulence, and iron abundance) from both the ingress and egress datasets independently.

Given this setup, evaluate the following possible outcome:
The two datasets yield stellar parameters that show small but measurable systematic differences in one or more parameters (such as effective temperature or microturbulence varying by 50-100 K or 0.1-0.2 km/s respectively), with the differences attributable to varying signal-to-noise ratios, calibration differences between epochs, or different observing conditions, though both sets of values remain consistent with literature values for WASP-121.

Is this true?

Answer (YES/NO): NO